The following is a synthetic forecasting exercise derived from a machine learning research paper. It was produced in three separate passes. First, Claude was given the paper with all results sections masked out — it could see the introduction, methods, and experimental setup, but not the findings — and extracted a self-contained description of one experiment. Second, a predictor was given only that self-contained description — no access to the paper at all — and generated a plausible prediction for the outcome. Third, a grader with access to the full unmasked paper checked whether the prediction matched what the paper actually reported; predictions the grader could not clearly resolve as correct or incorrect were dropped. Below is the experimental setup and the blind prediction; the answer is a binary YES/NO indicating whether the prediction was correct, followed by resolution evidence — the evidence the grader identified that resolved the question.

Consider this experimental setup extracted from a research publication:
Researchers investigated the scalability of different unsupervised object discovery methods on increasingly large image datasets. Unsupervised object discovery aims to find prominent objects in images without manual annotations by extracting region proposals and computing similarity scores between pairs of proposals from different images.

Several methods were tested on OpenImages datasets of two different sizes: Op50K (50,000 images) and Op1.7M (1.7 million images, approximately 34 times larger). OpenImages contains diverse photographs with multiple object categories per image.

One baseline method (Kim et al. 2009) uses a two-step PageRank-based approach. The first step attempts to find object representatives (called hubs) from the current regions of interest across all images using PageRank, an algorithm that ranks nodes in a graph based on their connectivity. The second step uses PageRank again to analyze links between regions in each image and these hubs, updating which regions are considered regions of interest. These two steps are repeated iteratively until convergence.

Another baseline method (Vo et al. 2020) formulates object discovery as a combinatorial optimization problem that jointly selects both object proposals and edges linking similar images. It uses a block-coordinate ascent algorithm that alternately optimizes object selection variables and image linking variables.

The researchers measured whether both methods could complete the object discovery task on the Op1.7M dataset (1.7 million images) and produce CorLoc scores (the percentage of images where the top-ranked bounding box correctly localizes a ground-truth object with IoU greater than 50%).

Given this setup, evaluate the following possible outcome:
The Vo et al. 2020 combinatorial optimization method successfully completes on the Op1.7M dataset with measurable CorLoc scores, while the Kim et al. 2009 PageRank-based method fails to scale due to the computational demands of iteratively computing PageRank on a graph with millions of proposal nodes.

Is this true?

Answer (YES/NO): NO